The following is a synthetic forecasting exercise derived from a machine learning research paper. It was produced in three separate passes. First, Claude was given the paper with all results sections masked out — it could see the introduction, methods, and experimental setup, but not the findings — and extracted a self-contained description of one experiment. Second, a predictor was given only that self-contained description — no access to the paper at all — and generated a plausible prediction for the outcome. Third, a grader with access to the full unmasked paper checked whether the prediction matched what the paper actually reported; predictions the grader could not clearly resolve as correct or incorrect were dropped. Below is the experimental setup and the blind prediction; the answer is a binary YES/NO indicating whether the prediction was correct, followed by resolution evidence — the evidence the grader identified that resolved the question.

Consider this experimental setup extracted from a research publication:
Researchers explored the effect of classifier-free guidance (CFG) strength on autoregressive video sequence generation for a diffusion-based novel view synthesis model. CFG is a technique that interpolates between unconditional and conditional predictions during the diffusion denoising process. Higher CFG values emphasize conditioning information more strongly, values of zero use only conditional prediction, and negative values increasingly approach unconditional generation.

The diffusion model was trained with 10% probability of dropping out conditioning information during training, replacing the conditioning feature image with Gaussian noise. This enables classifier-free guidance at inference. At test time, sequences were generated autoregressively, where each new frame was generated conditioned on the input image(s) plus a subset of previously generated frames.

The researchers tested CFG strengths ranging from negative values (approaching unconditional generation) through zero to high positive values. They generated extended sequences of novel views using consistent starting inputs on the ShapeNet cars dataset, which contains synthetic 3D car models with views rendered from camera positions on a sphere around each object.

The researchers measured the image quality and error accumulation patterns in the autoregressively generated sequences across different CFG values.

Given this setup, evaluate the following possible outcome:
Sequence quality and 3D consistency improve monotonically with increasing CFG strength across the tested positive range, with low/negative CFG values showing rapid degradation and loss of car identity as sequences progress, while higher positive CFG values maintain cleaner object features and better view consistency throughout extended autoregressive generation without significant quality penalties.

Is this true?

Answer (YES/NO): NO